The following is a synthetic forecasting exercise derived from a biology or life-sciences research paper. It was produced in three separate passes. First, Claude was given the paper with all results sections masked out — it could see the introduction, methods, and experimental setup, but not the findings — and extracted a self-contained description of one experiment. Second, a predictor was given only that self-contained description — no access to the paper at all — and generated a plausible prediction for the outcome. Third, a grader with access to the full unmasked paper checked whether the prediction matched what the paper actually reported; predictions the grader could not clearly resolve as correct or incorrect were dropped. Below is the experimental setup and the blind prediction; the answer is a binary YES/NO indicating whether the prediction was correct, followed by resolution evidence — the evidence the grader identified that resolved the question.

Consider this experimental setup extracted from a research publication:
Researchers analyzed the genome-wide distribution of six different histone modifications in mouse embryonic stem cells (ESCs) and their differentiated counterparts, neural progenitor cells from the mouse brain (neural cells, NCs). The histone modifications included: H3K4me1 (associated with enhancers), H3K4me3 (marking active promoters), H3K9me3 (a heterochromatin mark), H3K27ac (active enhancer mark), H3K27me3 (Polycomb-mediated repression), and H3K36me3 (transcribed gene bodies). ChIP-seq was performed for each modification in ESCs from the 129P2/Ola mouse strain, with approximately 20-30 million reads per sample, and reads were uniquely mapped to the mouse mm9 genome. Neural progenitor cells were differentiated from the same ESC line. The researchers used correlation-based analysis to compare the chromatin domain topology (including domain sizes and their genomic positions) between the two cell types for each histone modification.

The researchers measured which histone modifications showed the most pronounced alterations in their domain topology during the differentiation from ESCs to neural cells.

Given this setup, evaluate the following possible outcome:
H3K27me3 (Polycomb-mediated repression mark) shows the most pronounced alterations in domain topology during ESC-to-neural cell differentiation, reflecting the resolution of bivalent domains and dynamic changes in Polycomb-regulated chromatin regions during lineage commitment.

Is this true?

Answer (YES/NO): NO